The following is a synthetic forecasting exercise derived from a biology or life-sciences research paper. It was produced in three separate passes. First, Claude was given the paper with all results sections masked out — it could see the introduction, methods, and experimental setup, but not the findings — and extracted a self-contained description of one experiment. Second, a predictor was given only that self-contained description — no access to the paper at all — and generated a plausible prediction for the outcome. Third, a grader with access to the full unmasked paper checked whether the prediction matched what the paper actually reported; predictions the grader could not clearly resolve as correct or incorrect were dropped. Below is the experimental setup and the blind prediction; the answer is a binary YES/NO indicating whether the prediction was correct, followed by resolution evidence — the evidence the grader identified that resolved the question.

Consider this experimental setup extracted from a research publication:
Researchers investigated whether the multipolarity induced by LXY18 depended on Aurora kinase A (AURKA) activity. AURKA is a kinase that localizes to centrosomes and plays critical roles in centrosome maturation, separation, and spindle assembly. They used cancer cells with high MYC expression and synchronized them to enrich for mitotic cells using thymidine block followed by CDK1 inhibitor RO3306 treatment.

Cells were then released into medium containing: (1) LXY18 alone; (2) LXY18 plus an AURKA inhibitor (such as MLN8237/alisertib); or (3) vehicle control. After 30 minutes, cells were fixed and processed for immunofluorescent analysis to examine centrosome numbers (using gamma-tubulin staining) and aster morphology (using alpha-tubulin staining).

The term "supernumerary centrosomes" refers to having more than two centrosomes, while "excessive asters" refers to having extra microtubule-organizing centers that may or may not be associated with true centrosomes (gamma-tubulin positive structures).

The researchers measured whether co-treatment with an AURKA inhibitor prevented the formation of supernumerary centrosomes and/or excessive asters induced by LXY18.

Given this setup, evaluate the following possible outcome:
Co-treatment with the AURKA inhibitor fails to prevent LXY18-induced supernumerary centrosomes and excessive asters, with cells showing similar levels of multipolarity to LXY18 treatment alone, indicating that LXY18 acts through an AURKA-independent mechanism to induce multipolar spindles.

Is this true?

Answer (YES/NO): NO